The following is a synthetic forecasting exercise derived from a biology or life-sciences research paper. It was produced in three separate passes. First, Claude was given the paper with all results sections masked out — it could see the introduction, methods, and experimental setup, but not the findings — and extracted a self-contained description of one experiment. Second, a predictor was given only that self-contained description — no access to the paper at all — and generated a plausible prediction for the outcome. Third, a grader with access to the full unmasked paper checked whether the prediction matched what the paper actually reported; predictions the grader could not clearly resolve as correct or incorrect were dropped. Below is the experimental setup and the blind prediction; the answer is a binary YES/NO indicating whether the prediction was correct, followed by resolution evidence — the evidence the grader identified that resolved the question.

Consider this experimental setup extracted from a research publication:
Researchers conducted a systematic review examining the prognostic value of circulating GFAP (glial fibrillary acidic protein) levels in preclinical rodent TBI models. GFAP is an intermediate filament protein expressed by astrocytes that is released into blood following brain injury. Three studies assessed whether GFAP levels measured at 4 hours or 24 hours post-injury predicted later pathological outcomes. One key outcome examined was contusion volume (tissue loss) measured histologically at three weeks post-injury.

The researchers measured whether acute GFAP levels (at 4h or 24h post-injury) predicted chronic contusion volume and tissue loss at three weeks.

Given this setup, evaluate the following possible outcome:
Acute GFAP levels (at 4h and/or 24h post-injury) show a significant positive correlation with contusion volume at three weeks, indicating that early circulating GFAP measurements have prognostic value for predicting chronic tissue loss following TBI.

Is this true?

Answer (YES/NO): YES